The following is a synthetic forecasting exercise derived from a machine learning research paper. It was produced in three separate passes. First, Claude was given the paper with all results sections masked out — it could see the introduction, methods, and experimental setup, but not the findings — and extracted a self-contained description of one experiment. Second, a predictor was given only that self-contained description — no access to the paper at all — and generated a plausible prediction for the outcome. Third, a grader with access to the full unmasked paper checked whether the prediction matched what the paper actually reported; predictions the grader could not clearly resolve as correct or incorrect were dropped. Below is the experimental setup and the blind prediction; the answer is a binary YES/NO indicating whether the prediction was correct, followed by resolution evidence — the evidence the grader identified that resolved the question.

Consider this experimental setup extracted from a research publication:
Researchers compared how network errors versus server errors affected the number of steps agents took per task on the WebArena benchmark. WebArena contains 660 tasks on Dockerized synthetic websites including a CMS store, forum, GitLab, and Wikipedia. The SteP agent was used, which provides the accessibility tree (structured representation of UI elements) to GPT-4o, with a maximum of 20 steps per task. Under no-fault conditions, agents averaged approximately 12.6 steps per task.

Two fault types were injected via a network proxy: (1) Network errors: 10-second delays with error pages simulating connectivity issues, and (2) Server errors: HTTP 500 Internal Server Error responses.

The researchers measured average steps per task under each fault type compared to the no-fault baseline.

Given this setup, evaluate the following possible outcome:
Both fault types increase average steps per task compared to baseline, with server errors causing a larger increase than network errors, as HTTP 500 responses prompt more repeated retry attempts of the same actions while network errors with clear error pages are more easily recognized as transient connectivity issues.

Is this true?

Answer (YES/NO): NO